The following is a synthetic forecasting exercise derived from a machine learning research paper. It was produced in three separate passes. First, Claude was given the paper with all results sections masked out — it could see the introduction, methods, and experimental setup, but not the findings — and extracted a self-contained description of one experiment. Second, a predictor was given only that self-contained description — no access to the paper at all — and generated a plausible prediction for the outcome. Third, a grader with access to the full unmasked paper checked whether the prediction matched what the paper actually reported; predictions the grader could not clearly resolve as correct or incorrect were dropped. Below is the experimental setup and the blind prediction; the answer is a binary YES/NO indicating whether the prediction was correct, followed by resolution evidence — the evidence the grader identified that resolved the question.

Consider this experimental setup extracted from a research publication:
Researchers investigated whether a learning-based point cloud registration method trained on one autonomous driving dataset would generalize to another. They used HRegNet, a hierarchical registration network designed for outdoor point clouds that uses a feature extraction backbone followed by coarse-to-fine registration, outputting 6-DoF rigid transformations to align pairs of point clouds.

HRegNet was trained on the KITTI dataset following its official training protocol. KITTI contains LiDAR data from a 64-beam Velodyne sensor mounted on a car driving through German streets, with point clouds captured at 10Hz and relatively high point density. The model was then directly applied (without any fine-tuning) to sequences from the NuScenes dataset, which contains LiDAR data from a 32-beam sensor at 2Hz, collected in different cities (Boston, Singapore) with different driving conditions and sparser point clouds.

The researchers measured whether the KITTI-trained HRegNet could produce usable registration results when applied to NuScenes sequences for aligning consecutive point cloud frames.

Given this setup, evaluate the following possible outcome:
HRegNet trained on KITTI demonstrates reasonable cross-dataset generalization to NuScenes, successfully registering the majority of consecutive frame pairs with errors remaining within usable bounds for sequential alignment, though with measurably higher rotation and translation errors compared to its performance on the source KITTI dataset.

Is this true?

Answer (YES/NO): NO